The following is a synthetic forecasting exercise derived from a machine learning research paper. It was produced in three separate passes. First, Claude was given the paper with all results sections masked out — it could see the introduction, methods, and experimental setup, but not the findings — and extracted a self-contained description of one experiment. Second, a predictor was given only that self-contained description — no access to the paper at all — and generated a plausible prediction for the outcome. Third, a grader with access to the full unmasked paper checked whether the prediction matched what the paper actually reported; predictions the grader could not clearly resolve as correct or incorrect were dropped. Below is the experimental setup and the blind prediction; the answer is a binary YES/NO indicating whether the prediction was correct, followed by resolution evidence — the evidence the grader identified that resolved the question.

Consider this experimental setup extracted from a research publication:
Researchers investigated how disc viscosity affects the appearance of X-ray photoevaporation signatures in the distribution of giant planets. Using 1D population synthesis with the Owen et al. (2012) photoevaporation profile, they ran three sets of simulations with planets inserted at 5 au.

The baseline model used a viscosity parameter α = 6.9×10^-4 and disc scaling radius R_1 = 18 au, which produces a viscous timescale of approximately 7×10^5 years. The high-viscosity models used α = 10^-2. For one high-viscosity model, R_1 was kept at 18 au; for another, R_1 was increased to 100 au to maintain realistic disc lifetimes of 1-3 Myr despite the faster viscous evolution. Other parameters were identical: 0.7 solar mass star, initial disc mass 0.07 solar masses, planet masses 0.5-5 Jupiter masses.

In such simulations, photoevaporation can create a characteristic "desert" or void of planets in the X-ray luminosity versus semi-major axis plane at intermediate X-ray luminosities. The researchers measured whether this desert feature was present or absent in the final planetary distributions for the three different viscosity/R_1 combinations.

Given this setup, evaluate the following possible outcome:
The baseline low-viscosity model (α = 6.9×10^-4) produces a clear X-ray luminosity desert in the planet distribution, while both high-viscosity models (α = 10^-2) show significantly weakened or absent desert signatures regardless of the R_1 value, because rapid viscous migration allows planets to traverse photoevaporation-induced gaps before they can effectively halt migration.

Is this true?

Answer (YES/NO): NO